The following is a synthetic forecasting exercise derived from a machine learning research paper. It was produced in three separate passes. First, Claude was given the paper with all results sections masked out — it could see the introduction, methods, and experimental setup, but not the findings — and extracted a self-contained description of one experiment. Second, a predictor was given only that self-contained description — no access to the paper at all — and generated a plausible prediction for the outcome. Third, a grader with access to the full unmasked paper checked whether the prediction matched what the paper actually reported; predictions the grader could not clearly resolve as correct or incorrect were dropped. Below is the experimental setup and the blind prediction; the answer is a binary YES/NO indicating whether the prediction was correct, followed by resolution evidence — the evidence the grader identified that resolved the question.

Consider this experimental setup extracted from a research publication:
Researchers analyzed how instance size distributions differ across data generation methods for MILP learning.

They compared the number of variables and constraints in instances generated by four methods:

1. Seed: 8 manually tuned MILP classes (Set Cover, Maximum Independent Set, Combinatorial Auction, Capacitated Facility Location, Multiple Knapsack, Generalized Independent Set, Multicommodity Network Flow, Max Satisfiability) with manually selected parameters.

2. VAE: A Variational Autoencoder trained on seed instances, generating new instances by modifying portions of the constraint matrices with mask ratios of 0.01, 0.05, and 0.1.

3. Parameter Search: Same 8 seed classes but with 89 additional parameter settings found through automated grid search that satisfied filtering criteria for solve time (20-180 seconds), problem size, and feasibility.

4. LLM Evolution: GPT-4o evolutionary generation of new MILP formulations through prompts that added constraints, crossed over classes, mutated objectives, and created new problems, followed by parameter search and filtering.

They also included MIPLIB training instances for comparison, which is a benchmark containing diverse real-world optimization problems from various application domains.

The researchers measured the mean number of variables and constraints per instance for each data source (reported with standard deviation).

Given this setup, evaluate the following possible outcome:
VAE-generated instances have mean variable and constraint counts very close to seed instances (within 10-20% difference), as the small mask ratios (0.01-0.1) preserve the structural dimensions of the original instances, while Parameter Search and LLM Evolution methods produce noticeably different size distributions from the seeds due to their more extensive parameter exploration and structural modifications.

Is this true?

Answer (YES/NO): YES